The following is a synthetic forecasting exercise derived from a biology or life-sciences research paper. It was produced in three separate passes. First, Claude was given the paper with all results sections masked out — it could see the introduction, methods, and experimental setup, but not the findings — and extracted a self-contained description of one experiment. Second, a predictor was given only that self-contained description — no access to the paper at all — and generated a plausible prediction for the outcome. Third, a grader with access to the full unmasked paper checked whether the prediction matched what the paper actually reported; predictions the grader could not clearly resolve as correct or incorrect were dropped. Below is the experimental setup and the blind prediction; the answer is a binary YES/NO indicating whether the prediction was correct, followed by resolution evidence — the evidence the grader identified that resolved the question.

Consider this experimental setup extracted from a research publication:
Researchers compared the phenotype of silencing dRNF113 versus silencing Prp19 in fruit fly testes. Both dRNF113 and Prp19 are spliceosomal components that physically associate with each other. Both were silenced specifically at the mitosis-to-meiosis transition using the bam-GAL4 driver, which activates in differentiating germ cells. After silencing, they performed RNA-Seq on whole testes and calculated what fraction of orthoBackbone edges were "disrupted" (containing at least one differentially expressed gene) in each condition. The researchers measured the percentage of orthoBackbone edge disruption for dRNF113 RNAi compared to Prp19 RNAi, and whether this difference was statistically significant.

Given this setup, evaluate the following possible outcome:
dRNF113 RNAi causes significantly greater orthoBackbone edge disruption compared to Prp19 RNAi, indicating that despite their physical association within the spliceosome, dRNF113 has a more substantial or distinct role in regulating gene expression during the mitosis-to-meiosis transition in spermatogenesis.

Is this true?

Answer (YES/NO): YES